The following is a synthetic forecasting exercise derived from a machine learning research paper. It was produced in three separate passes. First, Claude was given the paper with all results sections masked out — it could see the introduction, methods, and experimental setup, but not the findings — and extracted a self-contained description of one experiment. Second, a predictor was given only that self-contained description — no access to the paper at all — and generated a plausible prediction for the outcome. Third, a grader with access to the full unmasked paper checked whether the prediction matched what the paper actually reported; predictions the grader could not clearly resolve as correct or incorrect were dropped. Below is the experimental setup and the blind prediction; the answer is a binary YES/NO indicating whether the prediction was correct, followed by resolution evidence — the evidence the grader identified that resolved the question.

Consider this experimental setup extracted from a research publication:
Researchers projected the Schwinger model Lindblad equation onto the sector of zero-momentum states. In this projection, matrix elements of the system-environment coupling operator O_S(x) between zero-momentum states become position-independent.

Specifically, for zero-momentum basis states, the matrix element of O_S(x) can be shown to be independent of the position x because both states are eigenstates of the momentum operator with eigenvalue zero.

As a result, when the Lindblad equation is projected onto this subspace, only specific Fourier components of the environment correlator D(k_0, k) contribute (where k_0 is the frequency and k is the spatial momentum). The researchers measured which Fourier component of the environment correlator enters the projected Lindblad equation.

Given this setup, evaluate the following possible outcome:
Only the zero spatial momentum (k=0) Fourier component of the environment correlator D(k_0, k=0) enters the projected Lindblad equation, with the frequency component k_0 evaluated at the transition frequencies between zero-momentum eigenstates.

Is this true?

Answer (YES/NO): NO